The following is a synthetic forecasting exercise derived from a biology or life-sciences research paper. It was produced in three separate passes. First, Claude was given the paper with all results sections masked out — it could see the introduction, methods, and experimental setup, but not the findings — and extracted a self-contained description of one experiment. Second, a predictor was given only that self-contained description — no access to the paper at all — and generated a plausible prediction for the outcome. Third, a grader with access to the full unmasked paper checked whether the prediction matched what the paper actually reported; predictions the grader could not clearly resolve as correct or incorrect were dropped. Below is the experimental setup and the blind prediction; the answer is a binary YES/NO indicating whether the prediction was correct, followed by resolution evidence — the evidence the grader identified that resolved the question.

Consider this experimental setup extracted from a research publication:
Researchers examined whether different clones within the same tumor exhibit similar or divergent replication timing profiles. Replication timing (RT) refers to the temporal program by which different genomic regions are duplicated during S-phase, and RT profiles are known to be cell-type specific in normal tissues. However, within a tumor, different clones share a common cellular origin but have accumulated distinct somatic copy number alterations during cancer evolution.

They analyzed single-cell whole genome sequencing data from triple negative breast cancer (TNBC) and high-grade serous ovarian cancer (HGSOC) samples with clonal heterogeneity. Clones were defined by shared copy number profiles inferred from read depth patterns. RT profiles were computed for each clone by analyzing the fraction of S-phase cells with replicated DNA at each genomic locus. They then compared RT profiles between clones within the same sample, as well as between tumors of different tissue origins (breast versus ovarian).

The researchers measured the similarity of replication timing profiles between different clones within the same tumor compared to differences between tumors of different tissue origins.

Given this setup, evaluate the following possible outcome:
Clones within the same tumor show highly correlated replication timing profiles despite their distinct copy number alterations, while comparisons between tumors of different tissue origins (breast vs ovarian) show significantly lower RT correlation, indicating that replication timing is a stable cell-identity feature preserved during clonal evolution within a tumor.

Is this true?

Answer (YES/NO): YES